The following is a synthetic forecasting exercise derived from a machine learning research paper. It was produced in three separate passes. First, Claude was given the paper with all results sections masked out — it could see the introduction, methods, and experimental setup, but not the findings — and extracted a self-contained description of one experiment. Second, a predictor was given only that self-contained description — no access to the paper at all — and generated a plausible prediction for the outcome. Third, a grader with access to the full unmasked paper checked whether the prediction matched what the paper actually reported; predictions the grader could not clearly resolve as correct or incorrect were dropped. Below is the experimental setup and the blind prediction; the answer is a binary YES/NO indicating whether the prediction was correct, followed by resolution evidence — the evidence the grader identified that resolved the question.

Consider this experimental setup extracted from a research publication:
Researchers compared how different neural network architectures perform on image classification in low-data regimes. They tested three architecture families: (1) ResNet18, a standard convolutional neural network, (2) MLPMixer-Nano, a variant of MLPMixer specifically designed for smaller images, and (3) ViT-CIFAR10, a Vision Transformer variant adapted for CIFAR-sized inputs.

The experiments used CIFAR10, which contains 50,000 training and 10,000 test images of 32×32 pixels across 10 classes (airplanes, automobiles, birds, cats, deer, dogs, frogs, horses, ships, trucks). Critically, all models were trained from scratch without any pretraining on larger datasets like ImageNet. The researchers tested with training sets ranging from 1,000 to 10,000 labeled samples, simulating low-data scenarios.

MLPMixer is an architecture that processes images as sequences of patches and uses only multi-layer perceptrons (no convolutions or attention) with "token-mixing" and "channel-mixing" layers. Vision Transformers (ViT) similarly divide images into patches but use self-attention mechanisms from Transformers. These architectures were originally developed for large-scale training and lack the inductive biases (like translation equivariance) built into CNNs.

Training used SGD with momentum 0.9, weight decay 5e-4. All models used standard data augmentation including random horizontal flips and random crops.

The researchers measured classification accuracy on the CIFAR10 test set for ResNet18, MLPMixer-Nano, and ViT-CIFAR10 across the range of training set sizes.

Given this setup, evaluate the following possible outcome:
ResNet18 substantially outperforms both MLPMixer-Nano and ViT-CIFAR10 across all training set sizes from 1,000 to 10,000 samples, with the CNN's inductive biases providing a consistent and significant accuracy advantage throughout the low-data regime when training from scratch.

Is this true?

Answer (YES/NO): NO